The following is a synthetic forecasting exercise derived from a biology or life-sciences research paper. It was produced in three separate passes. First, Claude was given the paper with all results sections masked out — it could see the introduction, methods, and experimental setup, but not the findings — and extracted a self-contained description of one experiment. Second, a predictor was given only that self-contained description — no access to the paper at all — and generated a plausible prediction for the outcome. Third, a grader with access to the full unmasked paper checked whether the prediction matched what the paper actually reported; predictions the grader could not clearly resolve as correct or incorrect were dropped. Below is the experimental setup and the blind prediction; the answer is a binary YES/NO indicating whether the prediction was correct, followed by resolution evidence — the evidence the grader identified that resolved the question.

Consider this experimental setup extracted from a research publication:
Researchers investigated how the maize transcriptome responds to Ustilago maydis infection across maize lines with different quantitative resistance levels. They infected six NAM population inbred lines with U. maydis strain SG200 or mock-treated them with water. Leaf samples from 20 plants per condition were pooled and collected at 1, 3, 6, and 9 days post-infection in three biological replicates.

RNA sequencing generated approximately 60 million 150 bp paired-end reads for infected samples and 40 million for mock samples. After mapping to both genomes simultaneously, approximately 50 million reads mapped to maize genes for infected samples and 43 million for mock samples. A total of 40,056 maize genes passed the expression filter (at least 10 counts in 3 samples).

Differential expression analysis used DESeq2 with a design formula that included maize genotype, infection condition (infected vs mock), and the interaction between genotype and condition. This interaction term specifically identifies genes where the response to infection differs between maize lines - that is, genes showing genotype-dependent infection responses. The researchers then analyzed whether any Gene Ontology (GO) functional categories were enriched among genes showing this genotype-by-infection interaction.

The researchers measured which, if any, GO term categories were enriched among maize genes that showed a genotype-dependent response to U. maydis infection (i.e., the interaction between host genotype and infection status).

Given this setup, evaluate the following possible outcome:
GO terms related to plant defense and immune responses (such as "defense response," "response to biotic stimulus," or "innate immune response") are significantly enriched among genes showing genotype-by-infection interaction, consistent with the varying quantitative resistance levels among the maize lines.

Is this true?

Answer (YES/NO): NO